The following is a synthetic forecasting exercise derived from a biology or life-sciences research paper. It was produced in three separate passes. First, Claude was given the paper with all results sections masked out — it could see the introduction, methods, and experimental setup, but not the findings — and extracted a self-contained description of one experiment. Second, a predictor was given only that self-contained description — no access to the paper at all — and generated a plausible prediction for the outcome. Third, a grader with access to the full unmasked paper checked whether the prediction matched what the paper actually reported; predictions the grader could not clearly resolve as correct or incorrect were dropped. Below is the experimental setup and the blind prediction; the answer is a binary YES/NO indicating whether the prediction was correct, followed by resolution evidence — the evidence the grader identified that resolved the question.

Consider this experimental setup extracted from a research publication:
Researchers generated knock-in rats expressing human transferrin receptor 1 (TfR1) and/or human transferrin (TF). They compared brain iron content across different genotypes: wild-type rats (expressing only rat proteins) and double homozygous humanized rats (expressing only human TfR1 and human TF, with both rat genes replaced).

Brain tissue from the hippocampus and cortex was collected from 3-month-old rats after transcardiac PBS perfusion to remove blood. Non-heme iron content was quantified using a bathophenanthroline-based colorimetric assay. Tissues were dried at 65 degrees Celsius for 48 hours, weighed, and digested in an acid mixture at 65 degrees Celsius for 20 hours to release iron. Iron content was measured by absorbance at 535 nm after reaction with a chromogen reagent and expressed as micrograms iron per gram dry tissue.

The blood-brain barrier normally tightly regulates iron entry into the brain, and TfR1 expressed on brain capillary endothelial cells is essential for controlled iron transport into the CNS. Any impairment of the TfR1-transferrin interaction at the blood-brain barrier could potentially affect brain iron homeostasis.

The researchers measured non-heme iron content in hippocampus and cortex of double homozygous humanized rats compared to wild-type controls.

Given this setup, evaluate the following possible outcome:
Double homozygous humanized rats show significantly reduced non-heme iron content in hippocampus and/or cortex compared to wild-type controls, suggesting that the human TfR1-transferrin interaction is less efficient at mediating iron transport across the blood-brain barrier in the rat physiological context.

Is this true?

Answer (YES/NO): NO